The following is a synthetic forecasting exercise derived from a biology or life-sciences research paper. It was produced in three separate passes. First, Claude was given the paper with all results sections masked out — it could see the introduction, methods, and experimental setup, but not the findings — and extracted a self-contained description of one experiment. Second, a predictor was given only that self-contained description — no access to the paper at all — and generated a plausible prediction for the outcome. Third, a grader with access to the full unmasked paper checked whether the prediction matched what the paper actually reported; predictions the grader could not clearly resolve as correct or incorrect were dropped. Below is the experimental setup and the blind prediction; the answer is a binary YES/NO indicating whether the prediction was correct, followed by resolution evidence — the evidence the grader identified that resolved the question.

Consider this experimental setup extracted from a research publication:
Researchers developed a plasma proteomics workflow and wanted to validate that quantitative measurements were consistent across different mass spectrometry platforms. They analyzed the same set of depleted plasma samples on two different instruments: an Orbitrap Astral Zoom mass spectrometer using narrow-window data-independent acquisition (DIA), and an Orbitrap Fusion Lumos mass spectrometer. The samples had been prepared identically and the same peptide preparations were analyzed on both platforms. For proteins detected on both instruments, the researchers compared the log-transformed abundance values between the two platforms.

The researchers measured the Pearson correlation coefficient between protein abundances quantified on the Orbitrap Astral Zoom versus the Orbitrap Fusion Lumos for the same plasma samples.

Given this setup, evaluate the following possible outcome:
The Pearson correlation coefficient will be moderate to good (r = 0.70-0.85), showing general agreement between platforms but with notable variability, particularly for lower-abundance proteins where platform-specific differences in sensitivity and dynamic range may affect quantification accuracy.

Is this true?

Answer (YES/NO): NO